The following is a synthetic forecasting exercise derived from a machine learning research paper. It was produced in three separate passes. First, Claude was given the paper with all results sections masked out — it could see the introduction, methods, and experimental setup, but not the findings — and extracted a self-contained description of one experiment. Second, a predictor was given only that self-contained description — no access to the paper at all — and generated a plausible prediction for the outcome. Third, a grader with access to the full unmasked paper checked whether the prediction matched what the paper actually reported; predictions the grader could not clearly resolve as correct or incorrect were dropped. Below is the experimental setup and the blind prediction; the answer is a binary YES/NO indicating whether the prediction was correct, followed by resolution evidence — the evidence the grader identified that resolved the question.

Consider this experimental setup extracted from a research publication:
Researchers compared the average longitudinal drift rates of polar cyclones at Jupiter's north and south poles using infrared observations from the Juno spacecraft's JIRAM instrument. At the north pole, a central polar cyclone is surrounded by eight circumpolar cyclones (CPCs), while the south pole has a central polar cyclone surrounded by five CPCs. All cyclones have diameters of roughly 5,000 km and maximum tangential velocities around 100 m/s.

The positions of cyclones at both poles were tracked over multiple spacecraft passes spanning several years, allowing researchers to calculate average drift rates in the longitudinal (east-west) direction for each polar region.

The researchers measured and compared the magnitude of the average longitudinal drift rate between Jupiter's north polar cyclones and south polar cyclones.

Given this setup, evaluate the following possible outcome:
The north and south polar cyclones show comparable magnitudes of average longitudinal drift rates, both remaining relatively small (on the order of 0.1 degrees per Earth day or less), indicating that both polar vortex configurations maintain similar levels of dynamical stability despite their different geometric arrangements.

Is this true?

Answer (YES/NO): NO